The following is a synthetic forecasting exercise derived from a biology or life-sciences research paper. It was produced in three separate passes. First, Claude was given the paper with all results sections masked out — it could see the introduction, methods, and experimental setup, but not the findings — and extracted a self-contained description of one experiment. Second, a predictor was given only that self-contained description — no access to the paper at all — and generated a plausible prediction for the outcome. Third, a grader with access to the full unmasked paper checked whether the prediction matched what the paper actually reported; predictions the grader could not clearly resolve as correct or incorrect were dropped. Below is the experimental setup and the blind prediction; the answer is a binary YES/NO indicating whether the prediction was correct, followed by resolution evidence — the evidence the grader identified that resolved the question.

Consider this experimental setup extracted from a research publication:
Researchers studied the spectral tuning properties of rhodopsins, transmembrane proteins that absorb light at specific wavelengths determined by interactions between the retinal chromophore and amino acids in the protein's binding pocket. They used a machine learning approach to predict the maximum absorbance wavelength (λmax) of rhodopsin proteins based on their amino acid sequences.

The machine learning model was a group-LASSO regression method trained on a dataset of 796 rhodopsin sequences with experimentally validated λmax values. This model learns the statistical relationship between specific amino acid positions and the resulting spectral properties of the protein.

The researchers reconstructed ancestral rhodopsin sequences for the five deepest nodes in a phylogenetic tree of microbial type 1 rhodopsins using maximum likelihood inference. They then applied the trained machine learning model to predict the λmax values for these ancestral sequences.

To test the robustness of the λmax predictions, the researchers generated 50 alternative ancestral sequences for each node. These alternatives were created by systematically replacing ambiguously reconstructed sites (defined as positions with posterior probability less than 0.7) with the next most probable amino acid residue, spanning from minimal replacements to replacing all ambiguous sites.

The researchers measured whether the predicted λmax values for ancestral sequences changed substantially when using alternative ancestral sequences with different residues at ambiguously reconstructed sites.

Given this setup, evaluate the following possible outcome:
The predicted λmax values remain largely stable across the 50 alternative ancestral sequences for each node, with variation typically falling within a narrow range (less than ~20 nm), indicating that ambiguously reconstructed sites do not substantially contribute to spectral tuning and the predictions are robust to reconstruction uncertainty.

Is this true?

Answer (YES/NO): YES